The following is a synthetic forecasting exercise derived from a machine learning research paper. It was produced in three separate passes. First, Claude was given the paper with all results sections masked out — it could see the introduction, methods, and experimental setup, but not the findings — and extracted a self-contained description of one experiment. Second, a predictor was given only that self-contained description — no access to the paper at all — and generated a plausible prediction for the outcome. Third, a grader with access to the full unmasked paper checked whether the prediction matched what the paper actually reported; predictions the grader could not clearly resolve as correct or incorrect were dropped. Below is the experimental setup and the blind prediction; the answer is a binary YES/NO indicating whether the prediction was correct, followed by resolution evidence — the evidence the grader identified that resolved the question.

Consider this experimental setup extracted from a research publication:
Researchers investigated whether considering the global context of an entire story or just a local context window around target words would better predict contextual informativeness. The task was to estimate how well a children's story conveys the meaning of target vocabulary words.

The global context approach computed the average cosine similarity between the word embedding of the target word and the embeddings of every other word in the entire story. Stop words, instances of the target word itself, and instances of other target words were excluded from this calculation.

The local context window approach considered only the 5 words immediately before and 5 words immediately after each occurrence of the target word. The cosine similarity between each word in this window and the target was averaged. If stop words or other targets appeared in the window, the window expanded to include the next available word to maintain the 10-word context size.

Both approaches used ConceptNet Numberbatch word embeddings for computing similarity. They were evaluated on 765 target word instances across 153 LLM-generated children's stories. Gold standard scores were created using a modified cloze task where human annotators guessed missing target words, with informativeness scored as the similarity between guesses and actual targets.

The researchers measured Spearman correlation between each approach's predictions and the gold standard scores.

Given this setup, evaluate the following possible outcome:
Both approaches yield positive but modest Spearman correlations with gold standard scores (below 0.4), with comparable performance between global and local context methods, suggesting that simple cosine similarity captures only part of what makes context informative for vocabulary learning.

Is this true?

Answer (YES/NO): YES